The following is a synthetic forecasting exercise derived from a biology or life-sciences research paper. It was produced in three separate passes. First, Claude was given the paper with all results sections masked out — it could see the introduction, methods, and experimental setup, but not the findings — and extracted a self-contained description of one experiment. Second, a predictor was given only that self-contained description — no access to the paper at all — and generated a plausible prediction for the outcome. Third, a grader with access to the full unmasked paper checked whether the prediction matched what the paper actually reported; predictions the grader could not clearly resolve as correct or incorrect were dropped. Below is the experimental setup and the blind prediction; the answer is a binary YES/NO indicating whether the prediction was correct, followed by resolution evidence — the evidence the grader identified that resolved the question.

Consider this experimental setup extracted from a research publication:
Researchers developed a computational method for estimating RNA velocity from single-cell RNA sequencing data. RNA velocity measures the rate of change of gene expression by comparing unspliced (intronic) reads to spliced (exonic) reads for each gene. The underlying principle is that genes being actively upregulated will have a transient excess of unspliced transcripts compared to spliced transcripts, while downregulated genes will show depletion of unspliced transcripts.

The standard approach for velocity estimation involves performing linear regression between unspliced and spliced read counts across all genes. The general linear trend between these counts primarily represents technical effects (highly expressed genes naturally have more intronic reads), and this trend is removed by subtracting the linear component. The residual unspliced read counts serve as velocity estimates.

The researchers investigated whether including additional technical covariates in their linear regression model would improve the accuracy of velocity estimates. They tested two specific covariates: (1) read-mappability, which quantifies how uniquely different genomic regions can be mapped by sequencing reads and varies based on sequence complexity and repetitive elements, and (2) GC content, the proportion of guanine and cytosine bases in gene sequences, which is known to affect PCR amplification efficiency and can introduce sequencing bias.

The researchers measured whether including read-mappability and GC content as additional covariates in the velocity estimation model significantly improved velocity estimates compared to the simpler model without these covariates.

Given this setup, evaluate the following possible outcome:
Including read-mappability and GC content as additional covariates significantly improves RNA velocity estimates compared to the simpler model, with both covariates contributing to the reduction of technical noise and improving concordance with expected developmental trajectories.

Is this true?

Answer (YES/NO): NO